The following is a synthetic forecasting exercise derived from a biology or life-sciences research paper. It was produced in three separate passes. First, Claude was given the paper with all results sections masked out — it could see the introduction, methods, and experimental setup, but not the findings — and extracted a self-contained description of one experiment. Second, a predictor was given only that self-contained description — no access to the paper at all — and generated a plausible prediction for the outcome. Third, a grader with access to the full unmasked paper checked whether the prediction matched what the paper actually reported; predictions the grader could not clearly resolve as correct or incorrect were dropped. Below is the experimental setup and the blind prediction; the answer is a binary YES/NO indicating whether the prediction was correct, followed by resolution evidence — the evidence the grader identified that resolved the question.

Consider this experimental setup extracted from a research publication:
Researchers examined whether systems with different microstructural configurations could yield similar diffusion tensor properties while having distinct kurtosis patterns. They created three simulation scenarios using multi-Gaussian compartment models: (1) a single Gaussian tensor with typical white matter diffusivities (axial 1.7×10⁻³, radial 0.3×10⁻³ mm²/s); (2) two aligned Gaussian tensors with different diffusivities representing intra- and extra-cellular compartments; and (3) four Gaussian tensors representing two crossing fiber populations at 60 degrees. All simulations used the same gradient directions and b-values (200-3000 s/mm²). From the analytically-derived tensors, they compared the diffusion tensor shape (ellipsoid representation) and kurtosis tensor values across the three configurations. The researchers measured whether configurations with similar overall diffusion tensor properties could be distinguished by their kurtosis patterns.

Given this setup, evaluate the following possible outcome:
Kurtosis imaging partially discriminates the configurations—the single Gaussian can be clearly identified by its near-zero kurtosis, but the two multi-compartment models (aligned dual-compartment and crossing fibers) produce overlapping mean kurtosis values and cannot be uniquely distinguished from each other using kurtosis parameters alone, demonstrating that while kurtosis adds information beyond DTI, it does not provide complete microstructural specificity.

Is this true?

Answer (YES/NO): NO